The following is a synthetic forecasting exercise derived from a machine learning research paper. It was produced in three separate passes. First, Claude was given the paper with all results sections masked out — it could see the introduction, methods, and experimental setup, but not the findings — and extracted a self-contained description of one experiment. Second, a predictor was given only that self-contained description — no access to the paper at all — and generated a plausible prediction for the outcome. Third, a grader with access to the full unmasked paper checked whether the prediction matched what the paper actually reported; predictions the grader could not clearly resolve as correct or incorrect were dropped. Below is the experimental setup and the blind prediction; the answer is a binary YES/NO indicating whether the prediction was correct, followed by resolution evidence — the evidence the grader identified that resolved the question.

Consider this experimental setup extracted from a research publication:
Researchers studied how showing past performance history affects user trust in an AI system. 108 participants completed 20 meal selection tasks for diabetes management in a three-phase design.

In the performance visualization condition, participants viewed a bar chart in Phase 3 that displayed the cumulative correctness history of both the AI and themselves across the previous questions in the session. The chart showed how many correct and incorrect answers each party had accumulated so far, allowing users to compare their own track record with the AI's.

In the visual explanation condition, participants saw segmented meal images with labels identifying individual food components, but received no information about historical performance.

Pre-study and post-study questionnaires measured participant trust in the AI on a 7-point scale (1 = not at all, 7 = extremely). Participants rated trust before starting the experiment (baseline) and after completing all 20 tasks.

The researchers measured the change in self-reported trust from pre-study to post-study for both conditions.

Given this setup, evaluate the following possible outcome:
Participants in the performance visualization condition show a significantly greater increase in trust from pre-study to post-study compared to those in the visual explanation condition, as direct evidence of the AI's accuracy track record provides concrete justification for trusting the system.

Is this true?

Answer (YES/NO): NO